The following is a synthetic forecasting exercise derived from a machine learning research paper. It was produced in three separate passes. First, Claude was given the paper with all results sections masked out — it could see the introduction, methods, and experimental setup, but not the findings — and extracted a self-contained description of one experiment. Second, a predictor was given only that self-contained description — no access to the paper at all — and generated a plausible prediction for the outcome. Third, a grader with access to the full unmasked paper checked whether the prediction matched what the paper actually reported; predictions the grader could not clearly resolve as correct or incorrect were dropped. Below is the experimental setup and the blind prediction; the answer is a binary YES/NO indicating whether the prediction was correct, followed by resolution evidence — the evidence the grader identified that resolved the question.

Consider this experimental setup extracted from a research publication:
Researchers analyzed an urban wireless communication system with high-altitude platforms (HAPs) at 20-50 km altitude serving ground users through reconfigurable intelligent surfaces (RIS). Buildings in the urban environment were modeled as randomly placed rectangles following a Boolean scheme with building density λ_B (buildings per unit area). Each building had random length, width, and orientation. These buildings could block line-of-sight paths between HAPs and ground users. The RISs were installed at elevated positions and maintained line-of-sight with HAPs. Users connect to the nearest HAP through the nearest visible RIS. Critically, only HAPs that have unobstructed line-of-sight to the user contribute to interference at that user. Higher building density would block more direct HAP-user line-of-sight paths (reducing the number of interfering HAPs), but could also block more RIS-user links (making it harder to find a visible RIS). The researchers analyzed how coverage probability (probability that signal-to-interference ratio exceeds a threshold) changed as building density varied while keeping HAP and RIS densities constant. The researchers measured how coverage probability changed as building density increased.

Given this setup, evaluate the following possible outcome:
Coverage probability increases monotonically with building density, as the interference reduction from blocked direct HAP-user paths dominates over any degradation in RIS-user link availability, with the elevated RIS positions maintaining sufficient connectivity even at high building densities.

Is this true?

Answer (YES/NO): YES